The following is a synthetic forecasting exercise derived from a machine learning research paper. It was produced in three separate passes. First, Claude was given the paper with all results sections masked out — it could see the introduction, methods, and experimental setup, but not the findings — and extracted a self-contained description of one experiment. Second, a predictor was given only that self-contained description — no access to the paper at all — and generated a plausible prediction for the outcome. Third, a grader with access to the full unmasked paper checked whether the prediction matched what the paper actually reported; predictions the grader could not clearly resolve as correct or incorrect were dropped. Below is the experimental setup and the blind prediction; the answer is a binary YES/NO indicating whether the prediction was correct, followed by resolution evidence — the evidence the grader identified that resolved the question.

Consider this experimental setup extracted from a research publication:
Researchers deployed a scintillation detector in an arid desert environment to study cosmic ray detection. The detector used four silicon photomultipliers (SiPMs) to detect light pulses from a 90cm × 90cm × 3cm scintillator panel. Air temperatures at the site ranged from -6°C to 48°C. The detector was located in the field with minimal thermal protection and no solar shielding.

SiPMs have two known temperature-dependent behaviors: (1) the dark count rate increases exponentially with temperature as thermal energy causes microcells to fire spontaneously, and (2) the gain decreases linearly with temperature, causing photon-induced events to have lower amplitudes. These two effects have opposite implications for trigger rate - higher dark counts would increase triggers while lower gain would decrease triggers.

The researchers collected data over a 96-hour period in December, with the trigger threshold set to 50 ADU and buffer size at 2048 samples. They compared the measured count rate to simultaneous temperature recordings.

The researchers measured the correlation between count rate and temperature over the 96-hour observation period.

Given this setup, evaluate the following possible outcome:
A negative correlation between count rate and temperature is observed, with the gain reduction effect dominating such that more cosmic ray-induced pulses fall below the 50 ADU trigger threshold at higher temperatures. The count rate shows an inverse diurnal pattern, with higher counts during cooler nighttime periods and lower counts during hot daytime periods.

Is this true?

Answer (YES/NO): YES